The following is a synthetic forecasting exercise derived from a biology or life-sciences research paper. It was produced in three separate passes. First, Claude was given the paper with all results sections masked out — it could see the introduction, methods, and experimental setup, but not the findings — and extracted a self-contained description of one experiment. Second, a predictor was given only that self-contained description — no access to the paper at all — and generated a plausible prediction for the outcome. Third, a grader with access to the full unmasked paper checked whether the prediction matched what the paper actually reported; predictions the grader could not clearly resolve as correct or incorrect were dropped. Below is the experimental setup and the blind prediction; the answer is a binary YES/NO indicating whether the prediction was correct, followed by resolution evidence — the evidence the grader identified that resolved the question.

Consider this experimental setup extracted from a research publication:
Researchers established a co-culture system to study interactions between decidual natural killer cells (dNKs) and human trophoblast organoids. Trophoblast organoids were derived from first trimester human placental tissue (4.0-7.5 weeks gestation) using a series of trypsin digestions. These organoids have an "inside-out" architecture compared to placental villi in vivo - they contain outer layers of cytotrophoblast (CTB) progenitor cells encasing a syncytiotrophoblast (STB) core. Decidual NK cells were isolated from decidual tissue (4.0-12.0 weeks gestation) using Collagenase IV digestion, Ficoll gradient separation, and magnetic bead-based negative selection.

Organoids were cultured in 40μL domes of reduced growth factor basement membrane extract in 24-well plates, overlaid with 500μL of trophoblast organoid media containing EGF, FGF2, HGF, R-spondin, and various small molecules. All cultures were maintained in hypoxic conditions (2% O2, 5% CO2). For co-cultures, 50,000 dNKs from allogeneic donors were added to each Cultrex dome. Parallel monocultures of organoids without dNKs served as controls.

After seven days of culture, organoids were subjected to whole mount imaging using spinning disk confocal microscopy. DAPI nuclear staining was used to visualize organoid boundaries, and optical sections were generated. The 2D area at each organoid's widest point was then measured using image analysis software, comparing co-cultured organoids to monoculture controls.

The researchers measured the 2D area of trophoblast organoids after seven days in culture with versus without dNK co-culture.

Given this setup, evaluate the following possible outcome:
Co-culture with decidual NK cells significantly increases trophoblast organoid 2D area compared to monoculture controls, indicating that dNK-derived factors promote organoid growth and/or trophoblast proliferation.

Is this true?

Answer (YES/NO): NO